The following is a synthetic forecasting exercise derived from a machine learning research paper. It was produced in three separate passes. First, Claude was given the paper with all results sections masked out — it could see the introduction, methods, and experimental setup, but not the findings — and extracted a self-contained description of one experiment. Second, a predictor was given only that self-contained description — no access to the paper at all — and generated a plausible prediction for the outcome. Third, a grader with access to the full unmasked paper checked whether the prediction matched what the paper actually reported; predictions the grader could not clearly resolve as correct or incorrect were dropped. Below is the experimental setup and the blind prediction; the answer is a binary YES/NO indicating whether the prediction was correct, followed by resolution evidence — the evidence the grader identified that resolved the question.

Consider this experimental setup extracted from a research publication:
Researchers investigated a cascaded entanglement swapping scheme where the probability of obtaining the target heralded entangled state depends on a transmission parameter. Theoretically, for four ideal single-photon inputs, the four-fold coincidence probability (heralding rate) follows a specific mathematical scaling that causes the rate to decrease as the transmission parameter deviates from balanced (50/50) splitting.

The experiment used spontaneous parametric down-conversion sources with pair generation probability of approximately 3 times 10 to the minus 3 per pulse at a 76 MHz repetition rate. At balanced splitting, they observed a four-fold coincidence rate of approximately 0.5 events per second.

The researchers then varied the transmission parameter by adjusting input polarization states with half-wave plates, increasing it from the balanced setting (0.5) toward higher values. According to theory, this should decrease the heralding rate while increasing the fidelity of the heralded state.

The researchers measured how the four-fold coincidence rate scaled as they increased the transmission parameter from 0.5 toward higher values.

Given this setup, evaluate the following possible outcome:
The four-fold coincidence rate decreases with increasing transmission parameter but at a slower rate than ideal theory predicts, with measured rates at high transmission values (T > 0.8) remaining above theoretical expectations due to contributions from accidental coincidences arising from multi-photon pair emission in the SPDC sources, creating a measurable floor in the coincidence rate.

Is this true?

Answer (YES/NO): NO